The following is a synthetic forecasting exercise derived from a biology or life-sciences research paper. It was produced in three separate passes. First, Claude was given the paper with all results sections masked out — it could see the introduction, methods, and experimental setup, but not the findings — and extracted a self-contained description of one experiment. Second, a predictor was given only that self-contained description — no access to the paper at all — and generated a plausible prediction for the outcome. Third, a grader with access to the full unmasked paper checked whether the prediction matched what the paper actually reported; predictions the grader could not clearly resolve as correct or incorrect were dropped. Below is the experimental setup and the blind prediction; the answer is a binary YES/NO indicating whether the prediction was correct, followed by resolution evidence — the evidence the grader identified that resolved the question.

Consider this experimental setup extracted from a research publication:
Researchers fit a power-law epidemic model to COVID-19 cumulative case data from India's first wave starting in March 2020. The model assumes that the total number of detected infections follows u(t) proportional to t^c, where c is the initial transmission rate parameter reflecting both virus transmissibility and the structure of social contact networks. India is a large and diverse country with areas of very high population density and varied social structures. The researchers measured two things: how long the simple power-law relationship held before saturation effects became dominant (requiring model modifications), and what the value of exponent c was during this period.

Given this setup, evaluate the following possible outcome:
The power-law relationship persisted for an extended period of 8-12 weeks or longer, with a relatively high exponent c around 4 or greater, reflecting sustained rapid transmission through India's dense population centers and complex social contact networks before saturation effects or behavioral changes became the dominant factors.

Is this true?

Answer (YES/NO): NO